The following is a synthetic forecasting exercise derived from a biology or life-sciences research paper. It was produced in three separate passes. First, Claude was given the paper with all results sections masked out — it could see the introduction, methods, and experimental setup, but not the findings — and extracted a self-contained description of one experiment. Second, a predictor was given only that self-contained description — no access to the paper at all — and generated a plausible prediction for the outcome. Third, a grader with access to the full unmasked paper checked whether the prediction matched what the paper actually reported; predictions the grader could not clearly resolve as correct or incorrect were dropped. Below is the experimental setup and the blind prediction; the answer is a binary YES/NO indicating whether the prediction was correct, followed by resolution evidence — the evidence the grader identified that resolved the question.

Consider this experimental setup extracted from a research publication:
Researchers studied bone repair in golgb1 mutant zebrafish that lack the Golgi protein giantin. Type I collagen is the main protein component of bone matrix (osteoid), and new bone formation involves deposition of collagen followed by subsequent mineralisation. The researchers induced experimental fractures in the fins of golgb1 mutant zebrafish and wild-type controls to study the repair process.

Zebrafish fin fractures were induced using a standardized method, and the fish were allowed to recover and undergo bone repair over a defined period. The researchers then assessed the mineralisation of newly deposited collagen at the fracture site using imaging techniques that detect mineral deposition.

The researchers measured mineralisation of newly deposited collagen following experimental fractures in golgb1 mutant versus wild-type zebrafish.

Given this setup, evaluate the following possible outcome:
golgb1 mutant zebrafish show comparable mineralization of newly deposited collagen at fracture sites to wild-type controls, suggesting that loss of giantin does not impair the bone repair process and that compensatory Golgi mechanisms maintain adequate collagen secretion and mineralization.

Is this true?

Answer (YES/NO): NO